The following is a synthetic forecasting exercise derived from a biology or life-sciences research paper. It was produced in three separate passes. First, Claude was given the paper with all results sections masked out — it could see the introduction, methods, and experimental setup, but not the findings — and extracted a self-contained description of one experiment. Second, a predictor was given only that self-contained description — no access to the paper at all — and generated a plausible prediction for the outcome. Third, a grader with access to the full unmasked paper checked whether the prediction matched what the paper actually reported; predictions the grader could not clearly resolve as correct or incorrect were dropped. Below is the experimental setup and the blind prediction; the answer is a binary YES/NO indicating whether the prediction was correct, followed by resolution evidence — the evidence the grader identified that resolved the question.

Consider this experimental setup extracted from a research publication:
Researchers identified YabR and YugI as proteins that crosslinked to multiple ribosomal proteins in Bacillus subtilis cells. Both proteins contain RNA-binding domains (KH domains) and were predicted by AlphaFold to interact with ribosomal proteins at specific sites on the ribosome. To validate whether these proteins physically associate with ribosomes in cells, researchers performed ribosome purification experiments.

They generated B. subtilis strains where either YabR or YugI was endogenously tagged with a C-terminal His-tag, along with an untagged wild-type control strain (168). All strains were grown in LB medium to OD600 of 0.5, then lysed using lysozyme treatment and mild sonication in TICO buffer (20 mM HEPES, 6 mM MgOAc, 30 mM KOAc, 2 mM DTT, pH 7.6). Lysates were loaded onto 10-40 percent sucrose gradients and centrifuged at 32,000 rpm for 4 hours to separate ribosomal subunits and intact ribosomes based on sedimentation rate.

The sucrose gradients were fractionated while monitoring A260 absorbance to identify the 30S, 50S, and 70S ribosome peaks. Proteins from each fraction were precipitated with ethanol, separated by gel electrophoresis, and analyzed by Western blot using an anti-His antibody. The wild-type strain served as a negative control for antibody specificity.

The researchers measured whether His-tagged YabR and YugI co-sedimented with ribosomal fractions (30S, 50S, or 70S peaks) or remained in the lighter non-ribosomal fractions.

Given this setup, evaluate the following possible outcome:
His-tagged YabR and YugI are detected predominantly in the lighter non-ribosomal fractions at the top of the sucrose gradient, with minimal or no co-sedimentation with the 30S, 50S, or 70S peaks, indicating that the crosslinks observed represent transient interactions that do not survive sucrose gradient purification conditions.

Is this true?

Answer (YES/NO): NO